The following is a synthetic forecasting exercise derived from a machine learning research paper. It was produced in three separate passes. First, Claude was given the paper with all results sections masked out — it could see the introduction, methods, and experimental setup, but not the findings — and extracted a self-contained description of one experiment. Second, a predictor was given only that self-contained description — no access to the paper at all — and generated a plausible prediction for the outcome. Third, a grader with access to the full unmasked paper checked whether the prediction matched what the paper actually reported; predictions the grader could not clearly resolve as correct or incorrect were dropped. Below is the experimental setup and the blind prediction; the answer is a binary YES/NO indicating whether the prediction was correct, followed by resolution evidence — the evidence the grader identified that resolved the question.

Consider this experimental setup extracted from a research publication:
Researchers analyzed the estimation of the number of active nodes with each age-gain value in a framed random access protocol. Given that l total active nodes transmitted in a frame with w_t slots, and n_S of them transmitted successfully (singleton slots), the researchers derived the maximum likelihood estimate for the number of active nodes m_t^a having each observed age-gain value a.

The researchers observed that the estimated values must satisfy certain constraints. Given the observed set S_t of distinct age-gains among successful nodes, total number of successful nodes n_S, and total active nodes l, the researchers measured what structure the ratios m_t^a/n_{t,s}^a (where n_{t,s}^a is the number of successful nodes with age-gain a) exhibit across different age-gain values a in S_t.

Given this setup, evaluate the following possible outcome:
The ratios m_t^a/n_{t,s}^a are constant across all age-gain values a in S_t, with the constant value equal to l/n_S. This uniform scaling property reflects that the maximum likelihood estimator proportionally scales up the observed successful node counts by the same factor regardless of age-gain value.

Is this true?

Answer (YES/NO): NO